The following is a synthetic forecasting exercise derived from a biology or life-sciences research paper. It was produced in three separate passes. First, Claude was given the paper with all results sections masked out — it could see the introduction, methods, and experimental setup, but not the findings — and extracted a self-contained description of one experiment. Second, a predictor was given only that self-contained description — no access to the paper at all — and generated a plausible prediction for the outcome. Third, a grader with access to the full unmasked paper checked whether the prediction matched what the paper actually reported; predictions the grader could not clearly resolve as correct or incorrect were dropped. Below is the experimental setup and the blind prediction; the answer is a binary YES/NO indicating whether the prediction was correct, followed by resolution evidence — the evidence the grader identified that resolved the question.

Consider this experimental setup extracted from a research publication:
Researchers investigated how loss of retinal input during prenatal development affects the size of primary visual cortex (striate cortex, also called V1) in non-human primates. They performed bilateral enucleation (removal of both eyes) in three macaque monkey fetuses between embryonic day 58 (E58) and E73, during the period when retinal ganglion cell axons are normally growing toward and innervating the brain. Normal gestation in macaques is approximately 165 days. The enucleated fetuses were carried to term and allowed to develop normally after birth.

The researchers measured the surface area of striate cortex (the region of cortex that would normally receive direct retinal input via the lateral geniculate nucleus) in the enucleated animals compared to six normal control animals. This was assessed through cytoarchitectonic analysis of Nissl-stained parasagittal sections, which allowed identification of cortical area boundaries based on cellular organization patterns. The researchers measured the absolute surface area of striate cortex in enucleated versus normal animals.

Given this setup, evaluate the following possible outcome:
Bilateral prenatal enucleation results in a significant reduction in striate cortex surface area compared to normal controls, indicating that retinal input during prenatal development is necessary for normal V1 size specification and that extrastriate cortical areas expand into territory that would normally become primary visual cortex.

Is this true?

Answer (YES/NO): YES